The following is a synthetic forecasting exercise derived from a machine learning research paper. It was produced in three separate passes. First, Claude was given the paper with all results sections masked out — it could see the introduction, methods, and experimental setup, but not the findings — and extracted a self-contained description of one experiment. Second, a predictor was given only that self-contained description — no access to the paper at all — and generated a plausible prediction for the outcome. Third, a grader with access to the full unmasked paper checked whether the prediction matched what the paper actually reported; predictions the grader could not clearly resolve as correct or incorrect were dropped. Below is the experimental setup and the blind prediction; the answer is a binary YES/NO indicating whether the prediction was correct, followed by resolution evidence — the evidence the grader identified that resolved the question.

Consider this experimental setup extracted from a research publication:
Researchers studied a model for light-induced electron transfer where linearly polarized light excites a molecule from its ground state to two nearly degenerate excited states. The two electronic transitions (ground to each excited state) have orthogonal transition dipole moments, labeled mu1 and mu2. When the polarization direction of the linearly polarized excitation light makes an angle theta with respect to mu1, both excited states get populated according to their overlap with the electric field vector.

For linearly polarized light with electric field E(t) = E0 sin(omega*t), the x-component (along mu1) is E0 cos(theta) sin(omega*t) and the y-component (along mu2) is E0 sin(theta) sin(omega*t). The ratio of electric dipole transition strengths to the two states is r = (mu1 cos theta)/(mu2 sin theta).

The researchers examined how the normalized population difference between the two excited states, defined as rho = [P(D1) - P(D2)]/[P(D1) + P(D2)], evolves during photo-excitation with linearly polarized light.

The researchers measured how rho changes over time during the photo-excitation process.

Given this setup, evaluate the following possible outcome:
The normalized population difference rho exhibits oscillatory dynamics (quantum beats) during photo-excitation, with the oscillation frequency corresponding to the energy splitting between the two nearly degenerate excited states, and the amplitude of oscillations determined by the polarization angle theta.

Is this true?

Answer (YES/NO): NO